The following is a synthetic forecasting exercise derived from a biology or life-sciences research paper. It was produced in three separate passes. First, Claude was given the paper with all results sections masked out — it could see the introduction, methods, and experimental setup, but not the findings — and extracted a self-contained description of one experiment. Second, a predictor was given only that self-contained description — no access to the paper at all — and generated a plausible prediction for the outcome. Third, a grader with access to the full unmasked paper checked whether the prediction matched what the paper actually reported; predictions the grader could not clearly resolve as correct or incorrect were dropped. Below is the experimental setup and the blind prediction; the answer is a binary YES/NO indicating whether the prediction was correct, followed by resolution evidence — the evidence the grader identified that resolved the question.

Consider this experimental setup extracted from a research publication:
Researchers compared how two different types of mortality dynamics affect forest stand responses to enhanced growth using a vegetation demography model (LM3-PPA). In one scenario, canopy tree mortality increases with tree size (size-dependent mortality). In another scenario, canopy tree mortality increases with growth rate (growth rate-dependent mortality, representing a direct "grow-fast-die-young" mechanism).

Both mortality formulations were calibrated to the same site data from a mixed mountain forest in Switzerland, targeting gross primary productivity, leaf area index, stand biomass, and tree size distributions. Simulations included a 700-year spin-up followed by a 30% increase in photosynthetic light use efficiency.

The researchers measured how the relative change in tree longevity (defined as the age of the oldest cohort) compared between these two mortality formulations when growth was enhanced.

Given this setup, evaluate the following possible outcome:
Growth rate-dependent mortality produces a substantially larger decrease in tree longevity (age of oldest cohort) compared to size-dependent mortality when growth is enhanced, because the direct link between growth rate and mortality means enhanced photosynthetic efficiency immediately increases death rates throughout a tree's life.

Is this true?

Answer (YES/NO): NO